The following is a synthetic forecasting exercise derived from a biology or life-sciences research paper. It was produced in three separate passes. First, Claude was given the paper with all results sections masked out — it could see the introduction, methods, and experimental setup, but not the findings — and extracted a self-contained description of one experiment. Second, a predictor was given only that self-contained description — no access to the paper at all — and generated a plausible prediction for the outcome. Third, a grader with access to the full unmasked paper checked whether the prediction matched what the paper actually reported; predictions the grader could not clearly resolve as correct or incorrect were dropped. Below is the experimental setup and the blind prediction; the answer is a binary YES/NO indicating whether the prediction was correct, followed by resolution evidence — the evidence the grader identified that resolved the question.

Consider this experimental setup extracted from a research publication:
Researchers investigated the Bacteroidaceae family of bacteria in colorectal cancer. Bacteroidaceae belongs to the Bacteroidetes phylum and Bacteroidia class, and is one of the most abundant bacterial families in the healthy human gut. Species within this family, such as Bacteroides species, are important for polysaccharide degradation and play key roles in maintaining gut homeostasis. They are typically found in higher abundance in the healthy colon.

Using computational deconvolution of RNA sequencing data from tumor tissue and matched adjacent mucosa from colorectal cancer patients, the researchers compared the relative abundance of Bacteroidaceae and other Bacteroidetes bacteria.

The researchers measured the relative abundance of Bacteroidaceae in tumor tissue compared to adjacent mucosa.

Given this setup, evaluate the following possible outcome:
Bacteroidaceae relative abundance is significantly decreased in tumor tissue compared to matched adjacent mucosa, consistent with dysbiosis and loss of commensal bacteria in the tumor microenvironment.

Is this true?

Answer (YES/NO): YES